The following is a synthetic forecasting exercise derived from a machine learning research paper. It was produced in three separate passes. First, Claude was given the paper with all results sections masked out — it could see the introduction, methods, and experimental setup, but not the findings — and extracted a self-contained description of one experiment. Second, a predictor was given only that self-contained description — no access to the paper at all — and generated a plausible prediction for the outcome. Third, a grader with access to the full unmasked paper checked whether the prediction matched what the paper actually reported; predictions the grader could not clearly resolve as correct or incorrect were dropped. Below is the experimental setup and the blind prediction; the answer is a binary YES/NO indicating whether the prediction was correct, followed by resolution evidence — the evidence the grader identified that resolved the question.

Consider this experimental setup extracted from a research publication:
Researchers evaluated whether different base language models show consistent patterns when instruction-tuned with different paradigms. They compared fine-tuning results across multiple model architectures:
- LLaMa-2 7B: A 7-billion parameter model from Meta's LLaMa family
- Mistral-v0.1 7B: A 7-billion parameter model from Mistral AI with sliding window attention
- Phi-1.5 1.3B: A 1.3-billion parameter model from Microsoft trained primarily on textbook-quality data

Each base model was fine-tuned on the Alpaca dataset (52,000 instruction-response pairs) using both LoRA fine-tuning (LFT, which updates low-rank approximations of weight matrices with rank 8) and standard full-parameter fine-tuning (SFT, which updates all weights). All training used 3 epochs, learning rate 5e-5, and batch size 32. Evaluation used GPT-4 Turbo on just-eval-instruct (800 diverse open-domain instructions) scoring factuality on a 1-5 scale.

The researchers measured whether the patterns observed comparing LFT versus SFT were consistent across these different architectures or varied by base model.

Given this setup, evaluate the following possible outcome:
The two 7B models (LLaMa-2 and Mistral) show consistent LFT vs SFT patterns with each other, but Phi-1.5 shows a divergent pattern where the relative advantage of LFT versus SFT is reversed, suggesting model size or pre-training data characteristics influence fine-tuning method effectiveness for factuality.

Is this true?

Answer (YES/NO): NO